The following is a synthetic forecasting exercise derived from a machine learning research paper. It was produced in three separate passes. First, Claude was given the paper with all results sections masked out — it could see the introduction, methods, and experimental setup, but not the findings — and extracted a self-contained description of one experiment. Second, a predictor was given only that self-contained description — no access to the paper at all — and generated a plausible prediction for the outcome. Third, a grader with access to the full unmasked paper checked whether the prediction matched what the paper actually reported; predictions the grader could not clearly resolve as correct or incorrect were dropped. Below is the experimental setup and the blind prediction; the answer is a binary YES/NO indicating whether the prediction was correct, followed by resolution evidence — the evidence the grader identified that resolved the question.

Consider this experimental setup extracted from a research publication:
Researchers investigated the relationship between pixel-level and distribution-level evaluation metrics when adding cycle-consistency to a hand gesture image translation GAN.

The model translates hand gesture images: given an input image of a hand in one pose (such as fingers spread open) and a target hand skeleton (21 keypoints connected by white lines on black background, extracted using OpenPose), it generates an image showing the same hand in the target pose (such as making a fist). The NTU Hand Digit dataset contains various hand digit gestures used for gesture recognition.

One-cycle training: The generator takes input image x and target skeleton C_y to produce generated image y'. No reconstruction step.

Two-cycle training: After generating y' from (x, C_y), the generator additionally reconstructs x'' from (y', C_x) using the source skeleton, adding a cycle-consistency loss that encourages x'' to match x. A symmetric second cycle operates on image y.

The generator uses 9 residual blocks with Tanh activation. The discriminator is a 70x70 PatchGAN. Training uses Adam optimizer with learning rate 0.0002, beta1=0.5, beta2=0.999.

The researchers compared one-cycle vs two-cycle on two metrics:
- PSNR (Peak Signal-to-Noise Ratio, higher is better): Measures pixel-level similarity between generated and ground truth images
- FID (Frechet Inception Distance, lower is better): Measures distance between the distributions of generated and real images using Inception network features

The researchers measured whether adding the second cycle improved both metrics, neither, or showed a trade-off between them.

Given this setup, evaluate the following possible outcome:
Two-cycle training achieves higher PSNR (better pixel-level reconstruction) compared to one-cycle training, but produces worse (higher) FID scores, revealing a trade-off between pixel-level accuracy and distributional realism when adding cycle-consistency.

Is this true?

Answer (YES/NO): NO